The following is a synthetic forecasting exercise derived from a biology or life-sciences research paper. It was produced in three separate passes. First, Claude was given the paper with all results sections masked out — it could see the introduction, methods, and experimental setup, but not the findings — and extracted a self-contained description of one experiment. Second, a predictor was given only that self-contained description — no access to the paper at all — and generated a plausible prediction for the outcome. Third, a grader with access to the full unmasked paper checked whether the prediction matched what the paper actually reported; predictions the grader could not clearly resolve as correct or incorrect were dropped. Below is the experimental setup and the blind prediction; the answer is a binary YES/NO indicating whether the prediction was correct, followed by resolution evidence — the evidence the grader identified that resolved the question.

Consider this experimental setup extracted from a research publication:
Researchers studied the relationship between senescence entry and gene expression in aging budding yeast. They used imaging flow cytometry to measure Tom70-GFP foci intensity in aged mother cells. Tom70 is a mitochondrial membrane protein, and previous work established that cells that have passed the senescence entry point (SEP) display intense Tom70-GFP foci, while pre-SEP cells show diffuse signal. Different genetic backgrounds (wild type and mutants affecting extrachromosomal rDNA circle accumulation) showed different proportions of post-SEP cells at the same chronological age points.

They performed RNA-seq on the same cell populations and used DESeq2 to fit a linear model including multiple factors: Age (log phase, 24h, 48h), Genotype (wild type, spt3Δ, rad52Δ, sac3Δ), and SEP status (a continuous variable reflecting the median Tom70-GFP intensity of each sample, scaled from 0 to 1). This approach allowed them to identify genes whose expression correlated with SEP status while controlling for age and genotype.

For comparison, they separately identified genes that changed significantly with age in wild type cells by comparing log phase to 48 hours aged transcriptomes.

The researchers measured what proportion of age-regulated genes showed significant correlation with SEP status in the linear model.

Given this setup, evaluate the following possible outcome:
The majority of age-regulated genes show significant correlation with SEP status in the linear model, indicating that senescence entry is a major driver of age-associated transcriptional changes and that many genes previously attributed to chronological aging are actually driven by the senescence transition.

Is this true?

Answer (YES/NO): YES